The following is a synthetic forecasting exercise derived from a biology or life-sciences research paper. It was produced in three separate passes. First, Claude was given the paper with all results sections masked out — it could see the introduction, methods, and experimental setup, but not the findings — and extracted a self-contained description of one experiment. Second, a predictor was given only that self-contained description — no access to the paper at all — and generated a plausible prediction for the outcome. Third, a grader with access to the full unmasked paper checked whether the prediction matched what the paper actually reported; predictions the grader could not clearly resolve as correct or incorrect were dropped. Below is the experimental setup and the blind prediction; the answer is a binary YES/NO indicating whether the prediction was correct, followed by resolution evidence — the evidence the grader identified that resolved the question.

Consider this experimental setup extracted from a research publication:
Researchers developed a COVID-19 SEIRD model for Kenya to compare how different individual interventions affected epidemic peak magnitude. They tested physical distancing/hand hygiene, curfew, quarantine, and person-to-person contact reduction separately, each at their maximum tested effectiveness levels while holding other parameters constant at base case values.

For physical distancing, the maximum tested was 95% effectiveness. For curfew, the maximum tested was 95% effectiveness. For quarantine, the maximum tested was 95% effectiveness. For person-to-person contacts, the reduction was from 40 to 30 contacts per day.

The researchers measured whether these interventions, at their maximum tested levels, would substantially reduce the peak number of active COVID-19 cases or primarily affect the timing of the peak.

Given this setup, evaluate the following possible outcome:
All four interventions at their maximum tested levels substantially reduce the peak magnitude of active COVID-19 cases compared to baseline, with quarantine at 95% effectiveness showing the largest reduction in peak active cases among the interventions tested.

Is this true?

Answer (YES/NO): NO